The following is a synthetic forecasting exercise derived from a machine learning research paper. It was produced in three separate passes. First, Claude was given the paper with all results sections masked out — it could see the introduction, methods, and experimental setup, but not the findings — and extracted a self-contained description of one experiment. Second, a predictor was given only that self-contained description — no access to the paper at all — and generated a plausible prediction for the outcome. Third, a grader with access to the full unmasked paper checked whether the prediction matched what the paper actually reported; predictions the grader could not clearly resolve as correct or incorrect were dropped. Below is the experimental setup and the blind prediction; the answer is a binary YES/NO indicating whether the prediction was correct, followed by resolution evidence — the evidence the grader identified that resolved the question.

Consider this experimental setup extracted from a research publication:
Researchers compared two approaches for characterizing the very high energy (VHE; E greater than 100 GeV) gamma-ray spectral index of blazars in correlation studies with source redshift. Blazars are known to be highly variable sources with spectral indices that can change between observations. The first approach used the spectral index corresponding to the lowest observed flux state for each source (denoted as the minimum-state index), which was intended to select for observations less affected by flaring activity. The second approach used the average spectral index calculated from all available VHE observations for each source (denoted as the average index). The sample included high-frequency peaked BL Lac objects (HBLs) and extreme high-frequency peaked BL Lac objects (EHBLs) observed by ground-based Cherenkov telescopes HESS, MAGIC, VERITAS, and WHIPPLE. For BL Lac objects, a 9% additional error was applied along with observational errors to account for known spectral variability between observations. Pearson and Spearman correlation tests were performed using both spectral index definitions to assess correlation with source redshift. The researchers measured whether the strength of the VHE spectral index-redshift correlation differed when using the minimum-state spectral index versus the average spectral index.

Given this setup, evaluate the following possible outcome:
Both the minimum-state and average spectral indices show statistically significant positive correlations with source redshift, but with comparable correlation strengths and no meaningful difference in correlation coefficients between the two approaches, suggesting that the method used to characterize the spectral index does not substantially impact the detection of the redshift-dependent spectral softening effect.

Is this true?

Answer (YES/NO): YES